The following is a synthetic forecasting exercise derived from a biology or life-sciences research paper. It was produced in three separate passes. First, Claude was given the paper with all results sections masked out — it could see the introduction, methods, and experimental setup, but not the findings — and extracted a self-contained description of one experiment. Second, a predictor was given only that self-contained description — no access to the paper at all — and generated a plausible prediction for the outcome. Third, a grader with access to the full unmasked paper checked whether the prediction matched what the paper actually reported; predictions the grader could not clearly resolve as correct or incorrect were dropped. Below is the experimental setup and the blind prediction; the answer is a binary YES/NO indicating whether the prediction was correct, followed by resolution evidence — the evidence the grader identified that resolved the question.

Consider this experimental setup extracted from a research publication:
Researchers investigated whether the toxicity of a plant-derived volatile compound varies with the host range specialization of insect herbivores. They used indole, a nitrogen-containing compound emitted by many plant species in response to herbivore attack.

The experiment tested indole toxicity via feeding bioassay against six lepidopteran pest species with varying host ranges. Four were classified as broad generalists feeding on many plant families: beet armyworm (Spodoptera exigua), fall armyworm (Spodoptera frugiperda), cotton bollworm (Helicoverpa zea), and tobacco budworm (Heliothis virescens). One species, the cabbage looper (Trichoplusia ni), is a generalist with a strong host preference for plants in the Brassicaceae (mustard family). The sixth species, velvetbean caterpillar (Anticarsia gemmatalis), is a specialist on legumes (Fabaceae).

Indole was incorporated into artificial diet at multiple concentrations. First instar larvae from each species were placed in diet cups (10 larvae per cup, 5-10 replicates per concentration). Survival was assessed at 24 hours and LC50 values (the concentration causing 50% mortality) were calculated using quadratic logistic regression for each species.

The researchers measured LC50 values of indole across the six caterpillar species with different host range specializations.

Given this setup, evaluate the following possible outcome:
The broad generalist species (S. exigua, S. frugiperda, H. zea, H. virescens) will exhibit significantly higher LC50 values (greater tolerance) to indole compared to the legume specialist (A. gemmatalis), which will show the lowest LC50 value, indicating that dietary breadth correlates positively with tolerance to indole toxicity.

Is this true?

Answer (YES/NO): NO